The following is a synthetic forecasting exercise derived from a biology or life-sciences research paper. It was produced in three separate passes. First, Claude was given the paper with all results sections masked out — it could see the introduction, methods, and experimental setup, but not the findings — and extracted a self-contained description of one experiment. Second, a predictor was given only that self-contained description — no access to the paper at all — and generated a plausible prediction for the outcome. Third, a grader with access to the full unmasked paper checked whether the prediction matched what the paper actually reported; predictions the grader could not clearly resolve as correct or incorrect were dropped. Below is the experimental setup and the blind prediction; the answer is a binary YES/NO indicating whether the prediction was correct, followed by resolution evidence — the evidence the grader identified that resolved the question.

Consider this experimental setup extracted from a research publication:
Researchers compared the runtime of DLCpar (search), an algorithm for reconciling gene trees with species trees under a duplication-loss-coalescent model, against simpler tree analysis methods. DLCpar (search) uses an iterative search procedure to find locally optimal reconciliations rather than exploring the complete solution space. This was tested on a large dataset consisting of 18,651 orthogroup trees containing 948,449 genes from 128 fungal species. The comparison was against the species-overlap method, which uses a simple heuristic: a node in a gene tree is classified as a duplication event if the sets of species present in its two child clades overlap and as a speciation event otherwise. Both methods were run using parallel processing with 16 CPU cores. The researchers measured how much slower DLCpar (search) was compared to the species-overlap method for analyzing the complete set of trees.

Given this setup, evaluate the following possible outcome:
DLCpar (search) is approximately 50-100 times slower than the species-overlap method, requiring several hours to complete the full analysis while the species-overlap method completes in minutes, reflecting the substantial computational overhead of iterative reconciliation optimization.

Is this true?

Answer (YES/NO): NO